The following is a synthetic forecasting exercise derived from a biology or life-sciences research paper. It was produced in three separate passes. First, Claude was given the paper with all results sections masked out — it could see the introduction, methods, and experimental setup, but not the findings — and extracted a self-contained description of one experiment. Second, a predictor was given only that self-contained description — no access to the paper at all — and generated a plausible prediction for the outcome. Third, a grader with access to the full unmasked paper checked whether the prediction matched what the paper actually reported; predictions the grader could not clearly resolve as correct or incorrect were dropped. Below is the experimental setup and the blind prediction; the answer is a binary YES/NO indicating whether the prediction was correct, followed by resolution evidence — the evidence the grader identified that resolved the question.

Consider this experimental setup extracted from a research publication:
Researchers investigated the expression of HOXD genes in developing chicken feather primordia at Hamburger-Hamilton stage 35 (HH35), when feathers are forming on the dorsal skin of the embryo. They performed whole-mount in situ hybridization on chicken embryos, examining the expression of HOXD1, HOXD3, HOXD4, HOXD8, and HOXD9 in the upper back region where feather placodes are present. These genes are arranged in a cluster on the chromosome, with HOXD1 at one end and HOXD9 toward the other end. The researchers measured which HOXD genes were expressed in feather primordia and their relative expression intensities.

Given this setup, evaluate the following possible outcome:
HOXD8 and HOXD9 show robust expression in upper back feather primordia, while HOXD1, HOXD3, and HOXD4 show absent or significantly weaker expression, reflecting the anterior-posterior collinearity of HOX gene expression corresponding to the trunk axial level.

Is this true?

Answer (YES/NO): NO